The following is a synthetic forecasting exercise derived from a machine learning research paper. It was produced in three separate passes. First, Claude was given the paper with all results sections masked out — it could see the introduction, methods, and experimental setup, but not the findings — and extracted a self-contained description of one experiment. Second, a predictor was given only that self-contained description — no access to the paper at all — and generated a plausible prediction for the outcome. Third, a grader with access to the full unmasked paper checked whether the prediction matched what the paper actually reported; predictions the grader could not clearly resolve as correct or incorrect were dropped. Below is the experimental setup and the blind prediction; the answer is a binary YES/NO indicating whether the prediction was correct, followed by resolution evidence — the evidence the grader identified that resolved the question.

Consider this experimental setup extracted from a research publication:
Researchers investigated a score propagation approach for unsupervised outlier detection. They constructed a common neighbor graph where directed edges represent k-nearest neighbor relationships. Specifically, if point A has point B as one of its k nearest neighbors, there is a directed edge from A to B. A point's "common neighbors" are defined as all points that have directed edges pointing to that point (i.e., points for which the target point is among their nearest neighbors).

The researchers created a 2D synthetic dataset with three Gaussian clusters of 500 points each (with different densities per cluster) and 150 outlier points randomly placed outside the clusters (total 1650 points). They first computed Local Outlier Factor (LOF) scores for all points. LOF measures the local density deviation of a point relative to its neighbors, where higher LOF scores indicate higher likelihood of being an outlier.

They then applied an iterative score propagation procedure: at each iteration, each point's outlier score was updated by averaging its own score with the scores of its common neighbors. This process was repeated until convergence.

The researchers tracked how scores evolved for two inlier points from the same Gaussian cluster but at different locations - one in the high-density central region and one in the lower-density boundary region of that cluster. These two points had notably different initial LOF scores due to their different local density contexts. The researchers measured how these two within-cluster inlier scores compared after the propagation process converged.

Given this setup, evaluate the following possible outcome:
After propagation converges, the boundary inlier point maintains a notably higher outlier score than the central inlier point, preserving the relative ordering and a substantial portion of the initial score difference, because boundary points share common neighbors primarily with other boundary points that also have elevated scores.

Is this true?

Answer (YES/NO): NO